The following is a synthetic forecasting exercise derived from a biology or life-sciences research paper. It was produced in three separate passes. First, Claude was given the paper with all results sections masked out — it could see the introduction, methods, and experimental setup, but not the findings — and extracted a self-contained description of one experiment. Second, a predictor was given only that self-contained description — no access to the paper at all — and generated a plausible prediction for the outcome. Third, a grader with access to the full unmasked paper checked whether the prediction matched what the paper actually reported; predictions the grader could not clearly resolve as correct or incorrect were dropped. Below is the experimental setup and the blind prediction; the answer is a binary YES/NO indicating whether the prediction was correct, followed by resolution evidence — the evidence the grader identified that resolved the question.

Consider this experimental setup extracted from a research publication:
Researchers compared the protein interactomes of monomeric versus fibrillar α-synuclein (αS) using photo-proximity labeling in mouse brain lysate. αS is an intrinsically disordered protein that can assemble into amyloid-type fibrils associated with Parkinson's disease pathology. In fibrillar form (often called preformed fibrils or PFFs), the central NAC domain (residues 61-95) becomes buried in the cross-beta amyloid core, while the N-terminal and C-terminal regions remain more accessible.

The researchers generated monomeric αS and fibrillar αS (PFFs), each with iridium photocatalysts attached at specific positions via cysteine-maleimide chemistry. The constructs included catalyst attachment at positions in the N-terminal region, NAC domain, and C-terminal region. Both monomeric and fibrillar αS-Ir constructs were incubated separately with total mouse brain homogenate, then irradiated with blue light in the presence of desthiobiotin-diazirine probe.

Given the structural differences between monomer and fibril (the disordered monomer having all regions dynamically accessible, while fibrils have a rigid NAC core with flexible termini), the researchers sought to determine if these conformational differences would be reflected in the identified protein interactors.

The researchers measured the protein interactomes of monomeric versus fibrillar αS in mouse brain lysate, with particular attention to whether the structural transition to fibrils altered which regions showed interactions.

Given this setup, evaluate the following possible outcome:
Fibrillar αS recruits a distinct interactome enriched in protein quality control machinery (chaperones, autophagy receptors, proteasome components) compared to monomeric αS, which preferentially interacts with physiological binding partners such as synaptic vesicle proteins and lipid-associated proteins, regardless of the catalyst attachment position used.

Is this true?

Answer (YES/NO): NO